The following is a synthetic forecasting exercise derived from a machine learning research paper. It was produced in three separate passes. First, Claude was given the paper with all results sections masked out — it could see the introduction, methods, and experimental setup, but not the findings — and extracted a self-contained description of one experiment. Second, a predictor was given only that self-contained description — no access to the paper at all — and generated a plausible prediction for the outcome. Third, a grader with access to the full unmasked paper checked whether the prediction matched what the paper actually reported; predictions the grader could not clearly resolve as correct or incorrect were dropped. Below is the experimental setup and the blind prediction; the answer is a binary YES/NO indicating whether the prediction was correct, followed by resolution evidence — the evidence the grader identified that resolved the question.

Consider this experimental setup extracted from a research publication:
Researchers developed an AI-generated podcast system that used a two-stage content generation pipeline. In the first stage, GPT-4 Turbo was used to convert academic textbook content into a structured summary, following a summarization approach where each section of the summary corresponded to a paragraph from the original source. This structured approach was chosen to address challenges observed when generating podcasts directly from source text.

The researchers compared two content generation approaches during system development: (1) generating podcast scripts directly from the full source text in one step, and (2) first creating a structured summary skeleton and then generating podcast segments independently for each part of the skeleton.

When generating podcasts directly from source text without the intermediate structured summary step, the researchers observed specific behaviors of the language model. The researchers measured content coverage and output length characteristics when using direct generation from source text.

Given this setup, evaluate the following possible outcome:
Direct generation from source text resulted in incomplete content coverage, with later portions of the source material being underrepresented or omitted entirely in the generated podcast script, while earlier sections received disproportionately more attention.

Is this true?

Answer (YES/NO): NO